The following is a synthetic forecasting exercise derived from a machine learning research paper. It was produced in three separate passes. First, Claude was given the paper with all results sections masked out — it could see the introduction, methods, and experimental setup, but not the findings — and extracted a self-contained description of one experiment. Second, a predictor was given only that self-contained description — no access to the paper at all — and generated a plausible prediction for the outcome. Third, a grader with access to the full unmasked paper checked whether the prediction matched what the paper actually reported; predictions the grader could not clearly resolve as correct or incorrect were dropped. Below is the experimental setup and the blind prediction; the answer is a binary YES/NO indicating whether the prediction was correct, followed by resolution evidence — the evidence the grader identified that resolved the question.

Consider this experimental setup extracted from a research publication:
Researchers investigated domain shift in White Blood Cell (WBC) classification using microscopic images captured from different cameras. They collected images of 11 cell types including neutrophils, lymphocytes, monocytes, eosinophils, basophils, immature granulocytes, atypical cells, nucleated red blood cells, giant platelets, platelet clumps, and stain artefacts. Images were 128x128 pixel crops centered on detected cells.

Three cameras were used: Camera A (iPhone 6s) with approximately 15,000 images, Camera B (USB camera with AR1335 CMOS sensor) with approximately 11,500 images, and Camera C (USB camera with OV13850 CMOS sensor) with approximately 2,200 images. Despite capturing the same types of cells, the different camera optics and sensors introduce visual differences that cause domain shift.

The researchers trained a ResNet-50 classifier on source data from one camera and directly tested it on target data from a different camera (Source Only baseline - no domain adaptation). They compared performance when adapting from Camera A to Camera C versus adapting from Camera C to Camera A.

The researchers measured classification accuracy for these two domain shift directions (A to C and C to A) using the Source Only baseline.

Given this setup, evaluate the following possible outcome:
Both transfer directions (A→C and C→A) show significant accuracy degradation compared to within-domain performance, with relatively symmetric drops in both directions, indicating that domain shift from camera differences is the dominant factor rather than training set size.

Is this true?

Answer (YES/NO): NO